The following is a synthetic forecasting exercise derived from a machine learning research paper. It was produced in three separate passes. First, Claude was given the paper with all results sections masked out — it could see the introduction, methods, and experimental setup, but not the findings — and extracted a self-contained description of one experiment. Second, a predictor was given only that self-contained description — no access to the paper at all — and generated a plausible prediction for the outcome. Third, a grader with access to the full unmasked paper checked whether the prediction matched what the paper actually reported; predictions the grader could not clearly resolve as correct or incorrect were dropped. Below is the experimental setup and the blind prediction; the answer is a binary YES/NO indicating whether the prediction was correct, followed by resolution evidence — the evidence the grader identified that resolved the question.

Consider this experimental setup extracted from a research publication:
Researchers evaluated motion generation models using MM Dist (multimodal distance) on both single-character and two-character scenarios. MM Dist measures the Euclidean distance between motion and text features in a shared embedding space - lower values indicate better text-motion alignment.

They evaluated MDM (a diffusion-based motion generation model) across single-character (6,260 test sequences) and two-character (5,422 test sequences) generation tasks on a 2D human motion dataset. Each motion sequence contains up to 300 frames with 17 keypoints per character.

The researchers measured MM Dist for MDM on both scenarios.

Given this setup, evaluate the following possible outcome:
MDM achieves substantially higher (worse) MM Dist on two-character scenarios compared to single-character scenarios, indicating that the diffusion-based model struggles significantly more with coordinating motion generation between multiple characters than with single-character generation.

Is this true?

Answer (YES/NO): NO